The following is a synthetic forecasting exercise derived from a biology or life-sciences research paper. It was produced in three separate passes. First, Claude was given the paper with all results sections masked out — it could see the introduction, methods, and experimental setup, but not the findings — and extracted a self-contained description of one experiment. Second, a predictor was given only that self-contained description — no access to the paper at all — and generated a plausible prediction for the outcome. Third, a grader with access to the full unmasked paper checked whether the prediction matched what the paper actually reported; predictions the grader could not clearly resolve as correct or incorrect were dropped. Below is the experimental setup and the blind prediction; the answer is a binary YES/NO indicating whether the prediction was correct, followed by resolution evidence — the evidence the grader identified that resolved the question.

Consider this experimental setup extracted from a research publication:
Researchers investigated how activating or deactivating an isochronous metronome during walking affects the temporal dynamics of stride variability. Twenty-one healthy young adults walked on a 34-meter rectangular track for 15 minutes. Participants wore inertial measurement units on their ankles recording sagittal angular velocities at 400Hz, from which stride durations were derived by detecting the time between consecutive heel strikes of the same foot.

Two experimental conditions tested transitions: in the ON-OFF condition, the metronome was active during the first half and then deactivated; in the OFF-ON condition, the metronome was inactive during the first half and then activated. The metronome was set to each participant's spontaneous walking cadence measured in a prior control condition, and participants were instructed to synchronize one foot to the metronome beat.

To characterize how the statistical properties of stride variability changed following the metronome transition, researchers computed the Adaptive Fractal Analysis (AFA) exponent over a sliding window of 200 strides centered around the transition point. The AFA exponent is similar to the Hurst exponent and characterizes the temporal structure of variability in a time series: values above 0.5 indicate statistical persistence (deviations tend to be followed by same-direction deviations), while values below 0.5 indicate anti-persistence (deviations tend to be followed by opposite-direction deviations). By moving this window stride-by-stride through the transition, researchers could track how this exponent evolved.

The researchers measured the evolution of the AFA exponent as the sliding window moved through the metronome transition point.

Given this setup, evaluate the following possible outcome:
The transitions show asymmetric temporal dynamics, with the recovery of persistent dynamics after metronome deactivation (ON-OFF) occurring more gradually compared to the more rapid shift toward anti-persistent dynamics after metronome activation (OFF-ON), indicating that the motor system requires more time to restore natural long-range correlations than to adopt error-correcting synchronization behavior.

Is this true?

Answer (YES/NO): NO